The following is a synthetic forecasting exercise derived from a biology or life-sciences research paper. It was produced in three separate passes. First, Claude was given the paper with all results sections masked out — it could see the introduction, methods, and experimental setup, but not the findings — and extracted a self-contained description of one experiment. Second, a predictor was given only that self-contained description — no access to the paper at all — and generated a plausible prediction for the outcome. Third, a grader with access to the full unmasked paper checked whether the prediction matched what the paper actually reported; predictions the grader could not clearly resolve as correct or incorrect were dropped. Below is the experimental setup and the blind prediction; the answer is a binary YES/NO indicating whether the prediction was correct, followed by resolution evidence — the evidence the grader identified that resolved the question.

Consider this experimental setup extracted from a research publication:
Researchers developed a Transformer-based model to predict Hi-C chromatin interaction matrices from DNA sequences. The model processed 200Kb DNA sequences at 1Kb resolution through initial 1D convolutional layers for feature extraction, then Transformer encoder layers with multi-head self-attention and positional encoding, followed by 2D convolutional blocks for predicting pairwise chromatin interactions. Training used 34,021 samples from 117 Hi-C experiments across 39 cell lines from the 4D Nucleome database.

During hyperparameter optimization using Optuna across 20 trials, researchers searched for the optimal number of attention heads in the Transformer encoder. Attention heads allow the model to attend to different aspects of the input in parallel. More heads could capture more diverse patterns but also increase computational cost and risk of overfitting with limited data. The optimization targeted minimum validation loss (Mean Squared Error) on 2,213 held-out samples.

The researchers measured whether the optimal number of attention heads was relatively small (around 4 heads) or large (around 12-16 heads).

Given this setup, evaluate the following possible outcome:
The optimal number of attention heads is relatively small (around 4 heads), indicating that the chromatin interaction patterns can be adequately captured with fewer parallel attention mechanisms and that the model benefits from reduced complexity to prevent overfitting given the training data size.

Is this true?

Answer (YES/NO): YES